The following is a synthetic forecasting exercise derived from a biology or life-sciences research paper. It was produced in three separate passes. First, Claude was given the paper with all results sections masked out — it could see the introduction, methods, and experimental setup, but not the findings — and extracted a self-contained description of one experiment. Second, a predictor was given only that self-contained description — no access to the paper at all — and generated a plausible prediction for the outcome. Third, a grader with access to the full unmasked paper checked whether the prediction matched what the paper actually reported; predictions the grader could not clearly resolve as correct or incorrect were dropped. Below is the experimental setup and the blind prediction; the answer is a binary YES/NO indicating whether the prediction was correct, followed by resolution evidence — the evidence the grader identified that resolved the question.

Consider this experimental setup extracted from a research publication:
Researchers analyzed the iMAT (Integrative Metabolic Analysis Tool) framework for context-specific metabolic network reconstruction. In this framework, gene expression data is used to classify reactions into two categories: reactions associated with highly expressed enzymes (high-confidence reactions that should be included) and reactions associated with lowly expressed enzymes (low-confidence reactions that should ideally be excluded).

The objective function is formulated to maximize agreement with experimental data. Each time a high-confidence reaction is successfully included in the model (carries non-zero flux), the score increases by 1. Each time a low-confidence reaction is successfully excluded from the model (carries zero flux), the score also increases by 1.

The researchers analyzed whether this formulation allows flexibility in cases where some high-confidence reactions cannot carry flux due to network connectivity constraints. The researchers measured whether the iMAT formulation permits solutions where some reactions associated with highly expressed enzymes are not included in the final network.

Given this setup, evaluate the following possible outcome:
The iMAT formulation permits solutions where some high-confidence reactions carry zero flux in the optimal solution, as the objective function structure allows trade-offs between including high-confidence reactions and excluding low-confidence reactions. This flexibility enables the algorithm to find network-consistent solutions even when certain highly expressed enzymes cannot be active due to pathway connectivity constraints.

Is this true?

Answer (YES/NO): YES